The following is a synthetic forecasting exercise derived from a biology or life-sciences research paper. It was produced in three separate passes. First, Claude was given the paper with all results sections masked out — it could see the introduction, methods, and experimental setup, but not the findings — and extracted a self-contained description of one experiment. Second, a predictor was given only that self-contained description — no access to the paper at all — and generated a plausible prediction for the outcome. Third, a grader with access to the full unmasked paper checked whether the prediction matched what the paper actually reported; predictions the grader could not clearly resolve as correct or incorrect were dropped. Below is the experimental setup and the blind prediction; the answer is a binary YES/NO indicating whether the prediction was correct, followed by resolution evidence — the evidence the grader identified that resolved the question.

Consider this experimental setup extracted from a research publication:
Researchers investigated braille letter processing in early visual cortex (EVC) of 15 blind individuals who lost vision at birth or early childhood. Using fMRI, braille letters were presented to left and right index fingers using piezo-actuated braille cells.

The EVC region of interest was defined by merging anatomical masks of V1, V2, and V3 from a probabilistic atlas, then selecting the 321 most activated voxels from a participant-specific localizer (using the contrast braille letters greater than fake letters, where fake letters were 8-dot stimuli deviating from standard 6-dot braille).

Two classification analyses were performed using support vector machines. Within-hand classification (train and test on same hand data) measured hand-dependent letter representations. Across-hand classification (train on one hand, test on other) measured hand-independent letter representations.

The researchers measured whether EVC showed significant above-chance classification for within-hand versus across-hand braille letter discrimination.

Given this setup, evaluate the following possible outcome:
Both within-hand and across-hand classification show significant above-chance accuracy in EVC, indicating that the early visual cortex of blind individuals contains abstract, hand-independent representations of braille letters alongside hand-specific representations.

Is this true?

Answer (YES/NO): NO